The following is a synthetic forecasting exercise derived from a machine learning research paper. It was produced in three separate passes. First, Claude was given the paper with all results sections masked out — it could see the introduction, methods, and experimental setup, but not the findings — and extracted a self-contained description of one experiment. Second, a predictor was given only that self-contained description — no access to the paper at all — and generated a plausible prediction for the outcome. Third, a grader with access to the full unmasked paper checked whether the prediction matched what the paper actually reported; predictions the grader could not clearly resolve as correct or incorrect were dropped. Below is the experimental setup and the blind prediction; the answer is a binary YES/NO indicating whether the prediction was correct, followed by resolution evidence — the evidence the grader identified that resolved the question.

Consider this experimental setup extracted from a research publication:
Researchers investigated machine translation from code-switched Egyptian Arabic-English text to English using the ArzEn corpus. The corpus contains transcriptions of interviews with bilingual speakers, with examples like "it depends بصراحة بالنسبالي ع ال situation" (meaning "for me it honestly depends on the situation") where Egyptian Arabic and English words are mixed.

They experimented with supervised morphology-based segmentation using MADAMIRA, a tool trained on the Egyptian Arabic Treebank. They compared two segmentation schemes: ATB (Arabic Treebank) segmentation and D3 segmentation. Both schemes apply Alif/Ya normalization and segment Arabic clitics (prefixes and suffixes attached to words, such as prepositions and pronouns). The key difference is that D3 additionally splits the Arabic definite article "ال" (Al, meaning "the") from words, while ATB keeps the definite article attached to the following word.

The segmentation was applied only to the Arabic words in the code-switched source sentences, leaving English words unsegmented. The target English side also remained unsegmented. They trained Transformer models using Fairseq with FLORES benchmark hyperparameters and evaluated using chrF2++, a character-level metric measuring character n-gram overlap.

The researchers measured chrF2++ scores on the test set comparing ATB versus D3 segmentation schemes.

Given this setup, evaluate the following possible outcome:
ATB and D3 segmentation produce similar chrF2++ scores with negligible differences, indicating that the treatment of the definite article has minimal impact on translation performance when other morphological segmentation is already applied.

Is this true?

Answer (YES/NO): NO